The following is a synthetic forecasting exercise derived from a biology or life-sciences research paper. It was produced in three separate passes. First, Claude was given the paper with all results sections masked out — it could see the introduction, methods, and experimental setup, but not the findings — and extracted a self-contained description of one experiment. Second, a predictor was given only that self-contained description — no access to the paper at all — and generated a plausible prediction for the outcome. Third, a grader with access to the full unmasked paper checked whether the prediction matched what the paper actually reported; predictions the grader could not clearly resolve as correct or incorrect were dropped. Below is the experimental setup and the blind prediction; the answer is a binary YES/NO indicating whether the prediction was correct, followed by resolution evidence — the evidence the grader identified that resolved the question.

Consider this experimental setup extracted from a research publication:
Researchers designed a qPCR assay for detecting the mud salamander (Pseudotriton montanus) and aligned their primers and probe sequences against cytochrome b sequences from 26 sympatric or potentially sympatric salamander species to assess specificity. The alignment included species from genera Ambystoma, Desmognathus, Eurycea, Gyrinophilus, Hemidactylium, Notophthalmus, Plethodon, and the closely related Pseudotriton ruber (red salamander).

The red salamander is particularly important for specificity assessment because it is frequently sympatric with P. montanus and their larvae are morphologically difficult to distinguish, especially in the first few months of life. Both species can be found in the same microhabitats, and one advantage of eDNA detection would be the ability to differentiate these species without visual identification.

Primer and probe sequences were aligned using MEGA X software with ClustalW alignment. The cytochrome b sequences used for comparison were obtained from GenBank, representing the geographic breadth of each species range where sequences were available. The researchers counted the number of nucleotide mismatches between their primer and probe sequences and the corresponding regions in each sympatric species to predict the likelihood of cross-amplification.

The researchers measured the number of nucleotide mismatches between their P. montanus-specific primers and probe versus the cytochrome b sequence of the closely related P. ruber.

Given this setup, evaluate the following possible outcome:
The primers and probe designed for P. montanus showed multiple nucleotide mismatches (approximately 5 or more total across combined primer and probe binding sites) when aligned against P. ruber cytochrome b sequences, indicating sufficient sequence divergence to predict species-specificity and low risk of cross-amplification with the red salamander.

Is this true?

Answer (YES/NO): YES